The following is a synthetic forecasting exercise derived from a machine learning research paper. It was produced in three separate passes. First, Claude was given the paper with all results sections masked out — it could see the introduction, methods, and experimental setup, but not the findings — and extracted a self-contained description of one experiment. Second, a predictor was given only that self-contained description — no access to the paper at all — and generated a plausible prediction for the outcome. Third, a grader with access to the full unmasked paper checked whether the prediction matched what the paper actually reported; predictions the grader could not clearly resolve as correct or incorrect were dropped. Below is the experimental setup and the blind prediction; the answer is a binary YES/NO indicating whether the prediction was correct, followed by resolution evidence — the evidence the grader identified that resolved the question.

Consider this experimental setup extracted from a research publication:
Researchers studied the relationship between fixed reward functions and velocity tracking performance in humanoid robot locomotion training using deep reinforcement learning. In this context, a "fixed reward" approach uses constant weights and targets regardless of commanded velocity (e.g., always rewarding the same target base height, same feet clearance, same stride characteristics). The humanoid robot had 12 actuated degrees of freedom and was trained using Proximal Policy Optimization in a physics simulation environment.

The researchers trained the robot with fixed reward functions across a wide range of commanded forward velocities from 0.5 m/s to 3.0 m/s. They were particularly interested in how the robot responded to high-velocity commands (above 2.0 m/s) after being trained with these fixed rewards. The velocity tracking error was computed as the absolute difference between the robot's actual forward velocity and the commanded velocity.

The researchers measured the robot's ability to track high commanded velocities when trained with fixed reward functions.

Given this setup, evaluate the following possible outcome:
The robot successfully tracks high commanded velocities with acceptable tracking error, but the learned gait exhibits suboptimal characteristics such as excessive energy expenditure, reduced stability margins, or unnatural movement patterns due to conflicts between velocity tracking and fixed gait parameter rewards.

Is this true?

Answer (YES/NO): NO